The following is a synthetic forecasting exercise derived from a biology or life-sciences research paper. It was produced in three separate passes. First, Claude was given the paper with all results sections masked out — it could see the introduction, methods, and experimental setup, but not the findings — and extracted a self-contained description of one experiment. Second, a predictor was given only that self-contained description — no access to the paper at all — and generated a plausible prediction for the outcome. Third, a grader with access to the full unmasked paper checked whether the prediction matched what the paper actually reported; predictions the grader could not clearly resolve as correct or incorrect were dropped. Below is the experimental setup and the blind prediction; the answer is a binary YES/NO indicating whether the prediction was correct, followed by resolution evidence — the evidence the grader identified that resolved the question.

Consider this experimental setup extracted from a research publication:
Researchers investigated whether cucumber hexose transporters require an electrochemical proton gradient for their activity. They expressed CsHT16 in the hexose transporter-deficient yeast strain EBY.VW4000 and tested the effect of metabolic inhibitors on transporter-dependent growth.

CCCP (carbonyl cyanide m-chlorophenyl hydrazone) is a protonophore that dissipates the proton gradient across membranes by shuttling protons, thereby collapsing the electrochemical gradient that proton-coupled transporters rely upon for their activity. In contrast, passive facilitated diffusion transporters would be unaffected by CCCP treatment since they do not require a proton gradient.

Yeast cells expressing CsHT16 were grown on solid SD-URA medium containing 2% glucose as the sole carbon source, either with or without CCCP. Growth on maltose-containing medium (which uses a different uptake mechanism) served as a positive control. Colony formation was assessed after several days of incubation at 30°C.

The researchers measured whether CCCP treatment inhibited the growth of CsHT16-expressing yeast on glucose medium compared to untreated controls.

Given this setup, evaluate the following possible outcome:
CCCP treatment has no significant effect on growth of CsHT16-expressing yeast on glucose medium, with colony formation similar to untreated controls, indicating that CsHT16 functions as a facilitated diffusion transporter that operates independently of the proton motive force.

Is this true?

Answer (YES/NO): NO